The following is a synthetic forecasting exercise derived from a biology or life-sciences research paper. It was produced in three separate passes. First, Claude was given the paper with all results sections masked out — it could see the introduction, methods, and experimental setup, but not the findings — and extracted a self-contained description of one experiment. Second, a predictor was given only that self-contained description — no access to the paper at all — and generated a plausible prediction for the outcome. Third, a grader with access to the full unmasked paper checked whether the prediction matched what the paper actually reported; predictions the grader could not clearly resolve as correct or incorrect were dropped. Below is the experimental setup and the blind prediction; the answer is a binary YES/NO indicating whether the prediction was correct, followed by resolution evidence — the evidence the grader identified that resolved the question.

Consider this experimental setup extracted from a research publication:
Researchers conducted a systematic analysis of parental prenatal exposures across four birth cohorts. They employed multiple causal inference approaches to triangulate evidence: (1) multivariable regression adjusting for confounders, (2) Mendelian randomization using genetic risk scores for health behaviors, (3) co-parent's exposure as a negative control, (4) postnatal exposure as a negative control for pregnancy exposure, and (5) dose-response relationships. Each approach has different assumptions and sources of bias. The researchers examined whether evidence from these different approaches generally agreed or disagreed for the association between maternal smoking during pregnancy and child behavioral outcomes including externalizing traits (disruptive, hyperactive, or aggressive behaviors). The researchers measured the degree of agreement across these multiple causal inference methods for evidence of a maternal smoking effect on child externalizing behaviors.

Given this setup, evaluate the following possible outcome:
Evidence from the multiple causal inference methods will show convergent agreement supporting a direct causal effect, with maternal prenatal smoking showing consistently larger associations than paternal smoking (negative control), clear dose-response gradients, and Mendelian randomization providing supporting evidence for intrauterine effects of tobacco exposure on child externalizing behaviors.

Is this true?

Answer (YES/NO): YES